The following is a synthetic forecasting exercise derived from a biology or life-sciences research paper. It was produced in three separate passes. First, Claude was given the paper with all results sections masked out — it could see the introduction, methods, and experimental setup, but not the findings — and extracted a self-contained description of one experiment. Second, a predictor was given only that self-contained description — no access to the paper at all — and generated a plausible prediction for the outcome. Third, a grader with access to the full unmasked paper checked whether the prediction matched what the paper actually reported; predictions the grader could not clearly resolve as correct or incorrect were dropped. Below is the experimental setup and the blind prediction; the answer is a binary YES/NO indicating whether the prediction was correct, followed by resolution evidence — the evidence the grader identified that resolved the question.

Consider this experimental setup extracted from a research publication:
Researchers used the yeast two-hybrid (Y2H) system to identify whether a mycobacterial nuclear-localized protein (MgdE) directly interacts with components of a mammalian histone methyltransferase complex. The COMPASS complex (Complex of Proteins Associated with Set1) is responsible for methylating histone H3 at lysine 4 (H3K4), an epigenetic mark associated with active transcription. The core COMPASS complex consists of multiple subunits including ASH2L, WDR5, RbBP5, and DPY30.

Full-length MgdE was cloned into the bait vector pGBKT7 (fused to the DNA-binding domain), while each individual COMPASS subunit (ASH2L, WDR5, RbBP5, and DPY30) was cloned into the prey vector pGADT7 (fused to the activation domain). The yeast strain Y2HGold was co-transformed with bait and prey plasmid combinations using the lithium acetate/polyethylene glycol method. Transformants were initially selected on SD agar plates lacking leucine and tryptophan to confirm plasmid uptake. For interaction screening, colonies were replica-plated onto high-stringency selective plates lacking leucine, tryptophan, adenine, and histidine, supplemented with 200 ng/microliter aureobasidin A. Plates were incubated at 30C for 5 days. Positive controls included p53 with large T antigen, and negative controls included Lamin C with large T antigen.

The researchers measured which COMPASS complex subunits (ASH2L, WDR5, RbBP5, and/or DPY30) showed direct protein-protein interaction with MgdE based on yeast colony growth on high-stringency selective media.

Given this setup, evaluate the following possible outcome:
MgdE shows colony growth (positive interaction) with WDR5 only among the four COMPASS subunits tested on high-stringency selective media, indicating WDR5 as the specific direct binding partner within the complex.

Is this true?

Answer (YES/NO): NO